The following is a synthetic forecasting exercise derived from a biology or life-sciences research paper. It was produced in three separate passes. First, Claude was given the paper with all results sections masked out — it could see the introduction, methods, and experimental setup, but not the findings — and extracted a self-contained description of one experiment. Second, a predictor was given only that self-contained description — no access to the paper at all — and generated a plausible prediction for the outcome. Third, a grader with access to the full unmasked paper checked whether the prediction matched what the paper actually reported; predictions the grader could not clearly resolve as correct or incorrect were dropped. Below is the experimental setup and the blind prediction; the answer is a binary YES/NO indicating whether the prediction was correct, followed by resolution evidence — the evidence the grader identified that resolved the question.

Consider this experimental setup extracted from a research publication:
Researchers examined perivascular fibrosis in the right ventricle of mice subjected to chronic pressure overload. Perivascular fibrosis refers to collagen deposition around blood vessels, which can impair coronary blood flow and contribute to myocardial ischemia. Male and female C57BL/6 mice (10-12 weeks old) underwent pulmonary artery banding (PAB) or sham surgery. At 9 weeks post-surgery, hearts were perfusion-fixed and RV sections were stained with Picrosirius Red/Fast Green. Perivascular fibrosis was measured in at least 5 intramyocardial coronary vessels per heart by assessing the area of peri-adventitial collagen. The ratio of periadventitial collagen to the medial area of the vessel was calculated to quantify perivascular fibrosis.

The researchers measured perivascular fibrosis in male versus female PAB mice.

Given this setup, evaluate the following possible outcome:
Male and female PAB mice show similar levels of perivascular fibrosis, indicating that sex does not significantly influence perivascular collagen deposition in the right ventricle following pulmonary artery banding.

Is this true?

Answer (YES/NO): NO